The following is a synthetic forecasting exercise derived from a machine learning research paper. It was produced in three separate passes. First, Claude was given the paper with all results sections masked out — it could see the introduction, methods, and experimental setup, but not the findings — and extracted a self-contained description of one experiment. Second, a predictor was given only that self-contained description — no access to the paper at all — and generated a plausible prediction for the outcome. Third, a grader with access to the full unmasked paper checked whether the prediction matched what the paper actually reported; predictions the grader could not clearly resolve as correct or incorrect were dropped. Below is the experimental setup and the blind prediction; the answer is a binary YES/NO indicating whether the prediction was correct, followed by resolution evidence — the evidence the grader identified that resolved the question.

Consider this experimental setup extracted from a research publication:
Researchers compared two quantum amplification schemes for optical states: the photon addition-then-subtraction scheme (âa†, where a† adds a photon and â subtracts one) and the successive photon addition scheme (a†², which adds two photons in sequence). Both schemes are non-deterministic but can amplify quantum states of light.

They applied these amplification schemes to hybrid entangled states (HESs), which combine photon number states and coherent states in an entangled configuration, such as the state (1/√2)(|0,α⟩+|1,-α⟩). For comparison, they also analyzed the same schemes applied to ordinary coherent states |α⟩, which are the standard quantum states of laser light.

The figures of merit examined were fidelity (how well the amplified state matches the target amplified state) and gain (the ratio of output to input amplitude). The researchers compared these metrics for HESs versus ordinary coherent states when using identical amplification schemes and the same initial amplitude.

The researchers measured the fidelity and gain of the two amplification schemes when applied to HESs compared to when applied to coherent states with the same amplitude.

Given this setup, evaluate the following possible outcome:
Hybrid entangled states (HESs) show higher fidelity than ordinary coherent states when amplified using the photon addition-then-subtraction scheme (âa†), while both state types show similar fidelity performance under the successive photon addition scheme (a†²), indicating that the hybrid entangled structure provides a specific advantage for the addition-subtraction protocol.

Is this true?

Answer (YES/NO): NO